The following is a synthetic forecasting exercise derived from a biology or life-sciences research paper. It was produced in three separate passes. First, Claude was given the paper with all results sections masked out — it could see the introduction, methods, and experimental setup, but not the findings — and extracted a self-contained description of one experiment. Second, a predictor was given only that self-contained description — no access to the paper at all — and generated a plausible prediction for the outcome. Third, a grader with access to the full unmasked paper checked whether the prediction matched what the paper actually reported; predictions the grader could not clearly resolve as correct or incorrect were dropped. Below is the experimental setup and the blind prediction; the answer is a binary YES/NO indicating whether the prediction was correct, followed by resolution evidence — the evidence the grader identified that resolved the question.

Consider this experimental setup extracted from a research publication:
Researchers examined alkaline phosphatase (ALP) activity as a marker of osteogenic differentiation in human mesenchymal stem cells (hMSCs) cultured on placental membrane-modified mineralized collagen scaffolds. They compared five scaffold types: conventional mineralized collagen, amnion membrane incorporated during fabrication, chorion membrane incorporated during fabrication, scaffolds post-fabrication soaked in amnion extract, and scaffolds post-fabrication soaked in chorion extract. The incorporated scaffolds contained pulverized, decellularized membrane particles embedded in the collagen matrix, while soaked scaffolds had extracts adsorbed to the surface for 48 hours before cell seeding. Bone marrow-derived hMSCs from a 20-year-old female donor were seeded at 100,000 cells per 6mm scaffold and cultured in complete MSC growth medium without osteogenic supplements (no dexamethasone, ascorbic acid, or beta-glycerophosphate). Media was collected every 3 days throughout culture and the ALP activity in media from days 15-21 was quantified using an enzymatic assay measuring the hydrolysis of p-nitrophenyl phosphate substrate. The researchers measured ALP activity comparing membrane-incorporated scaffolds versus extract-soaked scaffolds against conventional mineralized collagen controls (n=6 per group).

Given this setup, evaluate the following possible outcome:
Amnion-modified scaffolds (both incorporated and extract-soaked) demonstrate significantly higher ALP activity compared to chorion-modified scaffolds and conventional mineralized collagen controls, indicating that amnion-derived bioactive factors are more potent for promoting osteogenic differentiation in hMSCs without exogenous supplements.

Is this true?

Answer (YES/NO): NO